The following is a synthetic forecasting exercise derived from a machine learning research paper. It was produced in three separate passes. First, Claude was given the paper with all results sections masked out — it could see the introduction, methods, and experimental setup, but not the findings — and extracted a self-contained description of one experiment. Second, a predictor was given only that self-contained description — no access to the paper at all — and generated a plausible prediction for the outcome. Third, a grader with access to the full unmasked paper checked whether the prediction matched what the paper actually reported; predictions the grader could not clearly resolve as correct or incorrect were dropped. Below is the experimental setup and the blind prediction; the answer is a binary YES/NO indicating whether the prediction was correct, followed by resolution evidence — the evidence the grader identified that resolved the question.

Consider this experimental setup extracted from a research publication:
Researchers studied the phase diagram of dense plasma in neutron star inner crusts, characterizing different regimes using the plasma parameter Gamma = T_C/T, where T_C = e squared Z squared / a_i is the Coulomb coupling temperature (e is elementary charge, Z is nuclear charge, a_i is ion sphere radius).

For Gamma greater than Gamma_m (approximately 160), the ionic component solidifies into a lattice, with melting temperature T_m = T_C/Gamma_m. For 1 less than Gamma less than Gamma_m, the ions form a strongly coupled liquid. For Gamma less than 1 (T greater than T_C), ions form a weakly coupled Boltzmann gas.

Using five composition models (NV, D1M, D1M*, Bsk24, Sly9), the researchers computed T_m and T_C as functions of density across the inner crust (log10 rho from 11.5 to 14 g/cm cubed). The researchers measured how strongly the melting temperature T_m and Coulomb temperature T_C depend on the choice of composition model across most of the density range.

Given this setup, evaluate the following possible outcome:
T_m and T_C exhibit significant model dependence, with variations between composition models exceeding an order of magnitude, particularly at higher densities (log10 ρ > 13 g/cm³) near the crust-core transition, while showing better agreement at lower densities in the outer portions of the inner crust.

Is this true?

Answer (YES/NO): NO